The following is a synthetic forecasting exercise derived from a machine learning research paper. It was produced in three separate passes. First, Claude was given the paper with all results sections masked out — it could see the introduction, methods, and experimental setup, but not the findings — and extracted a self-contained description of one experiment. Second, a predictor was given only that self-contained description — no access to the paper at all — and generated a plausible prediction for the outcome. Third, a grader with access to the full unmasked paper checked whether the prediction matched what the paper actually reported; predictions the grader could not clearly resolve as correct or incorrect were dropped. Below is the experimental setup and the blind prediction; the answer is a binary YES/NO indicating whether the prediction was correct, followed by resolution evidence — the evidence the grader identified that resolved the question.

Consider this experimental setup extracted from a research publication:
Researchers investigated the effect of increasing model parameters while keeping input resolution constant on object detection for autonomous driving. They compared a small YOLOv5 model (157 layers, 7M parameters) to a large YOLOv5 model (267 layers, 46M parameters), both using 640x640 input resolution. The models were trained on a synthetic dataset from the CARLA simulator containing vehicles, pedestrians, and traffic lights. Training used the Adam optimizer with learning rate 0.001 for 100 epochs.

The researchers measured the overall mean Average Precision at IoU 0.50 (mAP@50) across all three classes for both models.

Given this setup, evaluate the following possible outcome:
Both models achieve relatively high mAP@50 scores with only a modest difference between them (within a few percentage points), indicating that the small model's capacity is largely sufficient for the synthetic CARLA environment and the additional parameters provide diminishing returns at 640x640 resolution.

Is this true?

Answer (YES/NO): YES